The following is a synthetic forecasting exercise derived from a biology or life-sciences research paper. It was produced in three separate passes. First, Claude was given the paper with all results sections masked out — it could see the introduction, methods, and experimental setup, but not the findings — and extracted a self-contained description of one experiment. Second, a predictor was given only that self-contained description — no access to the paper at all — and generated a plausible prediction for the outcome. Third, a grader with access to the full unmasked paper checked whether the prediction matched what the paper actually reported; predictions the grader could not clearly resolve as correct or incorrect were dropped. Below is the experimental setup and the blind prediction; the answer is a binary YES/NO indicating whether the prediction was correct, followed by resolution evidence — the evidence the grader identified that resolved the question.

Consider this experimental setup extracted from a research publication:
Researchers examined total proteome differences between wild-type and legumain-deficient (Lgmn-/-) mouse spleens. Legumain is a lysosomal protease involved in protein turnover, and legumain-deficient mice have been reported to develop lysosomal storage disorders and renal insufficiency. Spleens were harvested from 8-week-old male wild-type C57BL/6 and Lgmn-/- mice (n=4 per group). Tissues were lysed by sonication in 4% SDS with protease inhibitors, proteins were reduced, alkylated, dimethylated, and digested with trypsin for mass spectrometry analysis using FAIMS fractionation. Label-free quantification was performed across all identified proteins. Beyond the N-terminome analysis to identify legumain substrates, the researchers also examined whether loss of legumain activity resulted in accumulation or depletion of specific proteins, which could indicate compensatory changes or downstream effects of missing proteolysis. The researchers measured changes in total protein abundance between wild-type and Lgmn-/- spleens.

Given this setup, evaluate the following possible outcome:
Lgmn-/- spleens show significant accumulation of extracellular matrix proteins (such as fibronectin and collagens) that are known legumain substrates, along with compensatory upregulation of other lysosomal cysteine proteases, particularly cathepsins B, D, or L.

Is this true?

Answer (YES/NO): NO